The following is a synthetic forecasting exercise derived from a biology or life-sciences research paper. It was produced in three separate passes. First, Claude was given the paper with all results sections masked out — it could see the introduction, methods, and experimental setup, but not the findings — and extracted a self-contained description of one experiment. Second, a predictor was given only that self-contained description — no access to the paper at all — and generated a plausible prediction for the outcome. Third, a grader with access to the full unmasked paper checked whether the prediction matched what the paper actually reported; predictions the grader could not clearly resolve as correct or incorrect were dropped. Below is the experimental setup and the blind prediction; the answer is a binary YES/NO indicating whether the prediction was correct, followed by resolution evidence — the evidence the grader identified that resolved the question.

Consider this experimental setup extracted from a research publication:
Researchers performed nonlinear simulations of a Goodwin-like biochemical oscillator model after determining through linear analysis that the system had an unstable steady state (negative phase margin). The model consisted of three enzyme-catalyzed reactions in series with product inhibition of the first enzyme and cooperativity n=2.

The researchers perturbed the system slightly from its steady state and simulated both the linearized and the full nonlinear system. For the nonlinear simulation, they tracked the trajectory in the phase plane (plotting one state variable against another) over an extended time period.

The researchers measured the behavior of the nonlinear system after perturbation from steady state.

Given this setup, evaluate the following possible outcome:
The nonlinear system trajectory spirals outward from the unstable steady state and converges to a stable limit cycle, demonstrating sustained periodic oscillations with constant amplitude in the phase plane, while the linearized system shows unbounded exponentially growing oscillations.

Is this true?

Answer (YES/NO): YES